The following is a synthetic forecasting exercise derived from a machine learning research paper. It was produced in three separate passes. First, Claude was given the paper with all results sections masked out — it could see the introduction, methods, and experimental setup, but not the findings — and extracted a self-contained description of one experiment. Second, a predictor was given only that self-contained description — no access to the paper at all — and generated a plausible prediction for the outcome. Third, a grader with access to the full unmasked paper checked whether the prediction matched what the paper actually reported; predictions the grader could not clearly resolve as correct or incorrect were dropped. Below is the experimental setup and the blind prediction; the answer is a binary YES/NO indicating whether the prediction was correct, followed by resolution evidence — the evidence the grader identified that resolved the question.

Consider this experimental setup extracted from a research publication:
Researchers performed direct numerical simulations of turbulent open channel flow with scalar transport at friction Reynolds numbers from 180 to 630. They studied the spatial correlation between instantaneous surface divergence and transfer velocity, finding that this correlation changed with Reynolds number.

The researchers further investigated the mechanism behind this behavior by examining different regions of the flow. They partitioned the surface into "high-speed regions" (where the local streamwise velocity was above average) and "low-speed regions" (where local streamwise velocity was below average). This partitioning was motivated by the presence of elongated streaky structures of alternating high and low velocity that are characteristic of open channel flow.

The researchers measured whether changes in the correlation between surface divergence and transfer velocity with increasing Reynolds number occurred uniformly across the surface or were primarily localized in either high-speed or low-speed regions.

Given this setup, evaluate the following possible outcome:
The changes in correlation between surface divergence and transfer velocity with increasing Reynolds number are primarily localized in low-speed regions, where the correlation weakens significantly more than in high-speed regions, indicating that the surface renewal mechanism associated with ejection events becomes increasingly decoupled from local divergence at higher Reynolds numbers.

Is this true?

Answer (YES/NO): NO